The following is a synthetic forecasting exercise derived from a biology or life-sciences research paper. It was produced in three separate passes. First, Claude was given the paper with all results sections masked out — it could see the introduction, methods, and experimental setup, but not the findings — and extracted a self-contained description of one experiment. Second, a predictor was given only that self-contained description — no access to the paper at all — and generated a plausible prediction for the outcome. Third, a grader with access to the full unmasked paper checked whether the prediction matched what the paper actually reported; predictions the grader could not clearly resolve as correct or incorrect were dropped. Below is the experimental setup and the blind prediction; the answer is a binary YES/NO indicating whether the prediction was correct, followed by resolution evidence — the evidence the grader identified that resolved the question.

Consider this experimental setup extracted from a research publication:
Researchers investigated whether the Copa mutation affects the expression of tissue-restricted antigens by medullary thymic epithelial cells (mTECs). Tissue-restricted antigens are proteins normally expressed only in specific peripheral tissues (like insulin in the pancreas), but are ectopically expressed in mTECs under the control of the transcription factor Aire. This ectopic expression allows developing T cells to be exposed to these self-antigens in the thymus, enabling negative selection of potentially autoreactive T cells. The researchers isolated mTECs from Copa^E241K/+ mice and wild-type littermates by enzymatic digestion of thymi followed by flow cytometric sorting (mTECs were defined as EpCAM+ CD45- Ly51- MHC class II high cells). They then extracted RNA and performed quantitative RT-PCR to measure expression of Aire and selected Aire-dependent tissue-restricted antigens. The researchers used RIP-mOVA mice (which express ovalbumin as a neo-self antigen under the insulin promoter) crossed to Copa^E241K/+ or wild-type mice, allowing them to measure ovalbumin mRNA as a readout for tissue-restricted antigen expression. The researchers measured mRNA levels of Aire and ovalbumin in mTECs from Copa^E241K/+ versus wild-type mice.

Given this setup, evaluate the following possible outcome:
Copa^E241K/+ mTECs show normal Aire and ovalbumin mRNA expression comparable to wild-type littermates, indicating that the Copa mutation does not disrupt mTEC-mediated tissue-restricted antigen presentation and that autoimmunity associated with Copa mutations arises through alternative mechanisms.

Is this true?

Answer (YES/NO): YES